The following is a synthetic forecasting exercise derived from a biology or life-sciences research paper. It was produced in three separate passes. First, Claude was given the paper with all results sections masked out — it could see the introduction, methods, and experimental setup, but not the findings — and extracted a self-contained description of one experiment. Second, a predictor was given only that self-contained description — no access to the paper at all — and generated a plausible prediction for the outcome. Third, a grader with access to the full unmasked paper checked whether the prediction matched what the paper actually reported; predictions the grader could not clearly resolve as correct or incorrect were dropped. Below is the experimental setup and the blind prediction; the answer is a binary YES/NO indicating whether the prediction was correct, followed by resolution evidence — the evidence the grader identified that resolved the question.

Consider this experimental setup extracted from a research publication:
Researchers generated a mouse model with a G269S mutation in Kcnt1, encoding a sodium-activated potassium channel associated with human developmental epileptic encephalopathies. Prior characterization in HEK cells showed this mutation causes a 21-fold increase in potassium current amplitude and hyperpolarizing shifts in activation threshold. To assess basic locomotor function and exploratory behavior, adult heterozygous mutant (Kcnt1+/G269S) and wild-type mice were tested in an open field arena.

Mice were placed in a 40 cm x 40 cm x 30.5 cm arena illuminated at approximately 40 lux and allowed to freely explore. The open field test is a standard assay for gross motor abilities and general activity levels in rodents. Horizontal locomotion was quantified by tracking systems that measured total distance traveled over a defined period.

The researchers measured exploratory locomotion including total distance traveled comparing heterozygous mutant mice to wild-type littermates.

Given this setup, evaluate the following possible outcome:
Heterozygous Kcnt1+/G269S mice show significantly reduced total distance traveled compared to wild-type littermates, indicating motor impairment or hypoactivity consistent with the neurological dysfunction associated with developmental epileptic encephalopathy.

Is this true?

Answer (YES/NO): NO